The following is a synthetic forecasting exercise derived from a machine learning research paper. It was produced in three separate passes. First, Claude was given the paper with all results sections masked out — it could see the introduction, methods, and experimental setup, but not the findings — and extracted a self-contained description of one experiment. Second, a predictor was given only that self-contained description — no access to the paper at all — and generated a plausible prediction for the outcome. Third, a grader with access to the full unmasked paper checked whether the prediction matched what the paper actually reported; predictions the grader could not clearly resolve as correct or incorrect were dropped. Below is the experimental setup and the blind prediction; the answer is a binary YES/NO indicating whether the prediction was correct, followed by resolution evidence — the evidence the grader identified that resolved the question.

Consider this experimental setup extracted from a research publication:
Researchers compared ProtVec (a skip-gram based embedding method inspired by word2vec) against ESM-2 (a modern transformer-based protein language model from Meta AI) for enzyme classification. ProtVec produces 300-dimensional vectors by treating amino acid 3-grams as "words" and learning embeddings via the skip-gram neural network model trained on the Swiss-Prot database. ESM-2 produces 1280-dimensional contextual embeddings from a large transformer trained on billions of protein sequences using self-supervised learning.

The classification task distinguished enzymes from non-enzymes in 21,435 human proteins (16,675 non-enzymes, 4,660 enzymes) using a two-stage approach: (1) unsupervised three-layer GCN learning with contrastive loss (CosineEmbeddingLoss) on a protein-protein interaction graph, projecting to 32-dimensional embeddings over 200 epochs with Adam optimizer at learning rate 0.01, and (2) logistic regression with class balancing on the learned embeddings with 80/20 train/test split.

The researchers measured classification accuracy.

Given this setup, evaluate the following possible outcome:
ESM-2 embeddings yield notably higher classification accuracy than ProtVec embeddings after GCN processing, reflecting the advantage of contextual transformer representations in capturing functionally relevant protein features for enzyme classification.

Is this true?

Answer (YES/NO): NO